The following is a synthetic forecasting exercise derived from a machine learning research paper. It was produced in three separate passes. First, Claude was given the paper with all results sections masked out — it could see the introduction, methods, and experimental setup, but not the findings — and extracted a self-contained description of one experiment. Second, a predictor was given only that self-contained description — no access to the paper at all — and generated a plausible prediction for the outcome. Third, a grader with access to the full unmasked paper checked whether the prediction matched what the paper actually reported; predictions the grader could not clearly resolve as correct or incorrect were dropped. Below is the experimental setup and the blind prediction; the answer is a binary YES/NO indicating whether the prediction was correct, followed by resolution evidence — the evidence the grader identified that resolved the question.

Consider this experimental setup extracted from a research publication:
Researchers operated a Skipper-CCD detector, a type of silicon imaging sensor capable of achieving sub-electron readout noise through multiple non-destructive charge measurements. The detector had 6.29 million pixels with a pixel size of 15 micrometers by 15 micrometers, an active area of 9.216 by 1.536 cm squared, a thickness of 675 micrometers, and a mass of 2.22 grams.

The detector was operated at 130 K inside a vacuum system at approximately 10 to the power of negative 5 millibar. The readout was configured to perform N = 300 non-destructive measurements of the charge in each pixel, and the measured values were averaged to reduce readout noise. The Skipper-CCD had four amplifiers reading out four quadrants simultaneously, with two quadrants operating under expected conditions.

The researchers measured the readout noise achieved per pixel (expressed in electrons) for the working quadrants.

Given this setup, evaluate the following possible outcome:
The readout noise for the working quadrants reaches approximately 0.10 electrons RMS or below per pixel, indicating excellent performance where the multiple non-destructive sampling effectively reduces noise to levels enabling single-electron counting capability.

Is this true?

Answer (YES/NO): NO